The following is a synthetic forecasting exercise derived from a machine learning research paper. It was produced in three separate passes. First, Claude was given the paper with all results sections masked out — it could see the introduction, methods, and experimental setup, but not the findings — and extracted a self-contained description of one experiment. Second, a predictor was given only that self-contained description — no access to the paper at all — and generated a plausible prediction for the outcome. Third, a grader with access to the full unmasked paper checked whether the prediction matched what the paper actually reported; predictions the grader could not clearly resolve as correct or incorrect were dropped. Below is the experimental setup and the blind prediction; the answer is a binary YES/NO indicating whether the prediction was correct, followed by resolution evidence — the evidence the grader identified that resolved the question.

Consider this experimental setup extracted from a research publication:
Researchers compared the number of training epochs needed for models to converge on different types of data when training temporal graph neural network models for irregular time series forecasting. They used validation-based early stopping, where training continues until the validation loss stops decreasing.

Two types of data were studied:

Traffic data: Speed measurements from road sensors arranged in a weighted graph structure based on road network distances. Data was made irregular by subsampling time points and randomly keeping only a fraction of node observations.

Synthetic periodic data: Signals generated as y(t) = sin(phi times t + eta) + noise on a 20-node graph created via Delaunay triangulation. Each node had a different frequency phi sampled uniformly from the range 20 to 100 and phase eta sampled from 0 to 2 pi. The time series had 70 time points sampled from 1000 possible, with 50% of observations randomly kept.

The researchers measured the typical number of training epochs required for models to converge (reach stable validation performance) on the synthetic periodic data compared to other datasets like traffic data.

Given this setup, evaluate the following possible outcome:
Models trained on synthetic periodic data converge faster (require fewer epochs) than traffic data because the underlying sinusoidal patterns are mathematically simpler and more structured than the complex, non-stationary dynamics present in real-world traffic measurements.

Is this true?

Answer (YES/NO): NO